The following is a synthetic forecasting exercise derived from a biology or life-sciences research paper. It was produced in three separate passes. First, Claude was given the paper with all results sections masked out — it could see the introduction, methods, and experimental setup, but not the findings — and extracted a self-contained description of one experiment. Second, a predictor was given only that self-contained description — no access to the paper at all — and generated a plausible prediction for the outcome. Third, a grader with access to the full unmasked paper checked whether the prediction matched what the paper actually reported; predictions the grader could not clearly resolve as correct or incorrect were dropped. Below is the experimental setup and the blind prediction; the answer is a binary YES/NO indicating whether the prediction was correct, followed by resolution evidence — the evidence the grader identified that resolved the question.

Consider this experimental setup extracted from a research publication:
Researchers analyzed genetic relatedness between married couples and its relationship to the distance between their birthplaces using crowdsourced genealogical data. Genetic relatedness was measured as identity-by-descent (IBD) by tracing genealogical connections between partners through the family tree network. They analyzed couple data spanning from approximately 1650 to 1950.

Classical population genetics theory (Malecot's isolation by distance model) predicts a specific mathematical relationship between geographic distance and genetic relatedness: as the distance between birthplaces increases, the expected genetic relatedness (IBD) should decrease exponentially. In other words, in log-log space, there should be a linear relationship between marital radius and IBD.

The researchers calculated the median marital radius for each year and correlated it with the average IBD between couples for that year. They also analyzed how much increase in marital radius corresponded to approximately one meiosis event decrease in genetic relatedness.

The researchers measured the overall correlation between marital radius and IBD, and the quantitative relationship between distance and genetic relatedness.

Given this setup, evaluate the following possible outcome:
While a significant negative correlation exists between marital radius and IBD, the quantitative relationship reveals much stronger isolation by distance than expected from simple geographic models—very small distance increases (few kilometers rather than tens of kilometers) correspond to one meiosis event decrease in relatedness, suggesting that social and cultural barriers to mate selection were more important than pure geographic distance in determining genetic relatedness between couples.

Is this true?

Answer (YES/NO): NO